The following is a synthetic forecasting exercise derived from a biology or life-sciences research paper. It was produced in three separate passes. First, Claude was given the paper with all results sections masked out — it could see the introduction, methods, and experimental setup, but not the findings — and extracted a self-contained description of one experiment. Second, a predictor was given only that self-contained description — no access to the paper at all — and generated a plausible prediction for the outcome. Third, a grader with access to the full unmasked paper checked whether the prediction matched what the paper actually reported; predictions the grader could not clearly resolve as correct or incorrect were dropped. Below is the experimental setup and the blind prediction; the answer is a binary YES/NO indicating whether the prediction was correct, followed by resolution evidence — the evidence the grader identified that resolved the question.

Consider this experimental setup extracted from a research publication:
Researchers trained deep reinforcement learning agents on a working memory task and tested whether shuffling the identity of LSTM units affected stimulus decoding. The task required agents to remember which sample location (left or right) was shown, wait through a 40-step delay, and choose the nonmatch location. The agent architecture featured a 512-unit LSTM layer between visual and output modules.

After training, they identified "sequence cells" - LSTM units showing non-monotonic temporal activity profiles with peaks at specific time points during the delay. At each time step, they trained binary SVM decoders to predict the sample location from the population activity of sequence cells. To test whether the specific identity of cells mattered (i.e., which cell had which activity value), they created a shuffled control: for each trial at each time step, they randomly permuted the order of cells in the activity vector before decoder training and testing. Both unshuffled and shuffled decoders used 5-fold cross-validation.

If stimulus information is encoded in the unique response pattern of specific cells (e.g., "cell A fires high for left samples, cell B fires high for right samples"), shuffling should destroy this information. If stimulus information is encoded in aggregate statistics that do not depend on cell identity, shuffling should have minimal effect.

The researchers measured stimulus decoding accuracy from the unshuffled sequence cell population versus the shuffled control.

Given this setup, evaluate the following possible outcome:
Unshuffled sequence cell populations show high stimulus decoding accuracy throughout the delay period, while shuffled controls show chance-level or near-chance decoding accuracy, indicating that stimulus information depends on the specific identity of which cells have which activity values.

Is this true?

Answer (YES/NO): YES